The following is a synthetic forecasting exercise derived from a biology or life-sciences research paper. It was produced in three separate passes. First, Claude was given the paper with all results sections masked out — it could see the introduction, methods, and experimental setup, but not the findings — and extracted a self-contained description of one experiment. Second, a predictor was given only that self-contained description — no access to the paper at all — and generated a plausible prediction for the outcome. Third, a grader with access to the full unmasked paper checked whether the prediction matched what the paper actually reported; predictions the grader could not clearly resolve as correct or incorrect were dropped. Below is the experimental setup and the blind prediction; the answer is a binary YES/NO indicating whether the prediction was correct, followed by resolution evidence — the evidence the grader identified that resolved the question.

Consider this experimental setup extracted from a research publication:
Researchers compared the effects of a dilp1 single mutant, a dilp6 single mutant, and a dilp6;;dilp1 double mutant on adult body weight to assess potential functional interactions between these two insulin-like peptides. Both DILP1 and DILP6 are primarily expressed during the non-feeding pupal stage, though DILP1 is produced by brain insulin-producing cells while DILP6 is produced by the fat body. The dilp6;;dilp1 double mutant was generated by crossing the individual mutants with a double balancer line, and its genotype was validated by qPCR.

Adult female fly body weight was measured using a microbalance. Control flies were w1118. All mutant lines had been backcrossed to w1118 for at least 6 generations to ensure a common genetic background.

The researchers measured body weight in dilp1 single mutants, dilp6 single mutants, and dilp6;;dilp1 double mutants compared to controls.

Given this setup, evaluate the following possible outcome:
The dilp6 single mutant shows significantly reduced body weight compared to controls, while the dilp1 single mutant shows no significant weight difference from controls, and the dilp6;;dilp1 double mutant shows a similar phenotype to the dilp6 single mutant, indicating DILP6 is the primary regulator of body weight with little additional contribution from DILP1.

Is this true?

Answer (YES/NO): NO